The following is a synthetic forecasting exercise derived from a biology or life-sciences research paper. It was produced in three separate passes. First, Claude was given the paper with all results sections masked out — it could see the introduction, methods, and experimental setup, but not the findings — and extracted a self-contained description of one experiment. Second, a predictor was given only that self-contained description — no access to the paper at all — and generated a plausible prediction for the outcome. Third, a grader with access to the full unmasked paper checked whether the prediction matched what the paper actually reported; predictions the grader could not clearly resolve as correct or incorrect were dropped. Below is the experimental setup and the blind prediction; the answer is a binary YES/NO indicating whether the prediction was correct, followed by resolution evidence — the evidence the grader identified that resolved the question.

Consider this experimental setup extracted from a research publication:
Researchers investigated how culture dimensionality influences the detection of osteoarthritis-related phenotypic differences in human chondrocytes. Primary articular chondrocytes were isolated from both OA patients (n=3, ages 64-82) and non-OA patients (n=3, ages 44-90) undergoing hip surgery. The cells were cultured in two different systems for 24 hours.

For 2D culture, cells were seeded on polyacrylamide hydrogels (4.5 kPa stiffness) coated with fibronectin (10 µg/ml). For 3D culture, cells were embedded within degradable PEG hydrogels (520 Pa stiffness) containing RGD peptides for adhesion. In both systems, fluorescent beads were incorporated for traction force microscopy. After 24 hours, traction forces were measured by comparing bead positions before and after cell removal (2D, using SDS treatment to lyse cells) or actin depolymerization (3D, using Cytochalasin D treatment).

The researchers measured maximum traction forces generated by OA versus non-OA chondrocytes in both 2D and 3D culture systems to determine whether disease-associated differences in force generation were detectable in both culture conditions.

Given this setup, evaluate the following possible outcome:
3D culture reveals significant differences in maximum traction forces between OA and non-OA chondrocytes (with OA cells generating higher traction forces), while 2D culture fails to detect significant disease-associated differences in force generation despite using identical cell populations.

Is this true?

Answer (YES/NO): YES